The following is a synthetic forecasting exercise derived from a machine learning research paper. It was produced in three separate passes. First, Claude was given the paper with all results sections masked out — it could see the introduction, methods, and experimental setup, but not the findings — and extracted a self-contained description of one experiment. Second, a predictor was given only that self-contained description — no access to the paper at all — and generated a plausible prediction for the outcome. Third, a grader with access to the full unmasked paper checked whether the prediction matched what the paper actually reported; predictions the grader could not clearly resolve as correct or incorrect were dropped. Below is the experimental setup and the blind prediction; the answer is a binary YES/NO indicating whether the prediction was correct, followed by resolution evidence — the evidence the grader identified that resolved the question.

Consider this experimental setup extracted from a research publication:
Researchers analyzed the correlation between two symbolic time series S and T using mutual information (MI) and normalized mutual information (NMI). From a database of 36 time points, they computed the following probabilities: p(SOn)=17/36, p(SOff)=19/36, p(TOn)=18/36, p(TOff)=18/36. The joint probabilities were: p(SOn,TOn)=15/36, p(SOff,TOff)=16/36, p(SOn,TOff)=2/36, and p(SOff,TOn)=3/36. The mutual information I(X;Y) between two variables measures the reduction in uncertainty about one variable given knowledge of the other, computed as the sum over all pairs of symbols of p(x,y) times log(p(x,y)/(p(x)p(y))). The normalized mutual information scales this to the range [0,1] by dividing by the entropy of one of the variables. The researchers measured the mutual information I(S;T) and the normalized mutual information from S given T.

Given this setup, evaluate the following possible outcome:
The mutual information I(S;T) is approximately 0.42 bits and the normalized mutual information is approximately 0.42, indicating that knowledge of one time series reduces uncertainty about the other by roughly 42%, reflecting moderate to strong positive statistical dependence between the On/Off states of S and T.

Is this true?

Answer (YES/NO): NO